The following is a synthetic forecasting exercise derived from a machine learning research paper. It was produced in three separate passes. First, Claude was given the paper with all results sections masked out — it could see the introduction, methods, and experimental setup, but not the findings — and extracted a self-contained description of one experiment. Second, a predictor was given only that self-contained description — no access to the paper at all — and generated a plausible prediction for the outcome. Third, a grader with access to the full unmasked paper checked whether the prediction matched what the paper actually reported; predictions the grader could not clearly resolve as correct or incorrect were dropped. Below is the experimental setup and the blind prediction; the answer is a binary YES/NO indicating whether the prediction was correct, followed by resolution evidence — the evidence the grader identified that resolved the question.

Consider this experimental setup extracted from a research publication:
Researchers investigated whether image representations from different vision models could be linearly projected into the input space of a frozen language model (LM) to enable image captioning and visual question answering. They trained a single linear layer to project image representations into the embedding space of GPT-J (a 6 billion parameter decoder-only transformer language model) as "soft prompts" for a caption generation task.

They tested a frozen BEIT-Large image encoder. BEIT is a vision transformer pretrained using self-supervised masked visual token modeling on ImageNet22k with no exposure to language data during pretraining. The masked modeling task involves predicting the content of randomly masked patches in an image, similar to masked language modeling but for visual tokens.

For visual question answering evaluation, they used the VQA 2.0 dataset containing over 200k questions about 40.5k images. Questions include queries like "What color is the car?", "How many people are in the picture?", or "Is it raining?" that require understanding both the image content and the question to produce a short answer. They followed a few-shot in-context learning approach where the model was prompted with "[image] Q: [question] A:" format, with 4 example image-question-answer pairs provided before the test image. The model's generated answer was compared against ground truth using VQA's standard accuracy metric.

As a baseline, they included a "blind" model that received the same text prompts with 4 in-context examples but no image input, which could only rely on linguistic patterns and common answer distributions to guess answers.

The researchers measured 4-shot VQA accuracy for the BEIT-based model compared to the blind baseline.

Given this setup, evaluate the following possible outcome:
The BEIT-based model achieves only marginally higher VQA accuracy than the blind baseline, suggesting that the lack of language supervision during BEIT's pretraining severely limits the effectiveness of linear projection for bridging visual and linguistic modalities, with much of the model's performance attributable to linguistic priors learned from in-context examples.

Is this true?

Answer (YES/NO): NO